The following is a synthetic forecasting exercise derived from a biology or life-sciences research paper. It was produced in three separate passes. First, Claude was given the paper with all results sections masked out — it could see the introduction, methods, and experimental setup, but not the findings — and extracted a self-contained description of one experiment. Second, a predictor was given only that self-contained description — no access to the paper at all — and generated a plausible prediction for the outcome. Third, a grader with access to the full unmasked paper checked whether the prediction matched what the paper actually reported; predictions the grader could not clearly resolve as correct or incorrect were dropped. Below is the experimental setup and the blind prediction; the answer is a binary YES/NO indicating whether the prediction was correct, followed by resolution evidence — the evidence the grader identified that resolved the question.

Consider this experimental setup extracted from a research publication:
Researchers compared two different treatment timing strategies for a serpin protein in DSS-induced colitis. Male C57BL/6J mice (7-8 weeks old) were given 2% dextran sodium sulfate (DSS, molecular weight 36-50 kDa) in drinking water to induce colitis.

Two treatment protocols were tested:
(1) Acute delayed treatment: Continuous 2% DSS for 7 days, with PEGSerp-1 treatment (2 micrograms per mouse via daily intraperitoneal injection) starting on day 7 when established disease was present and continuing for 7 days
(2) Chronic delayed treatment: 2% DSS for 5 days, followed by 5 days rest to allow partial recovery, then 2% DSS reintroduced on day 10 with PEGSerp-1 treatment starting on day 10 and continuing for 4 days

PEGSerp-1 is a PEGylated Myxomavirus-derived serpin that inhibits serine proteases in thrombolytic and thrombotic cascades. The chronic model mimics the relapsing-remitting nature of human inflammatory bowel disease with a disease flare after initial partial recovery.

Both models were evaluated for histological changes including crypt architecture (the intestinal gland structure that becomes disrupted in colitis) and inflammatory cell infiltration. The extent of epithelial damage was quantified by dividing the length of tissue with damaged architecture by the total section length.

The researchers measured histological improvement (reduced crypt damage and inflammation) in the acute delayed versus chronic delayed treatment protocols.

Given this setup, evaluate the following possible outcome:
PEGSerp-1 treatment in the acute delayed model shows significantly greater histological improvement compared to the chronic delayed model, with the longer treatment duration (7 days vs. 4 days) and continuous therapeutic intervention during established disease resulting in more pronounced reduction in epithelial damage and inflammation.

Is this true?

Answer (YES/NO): NO